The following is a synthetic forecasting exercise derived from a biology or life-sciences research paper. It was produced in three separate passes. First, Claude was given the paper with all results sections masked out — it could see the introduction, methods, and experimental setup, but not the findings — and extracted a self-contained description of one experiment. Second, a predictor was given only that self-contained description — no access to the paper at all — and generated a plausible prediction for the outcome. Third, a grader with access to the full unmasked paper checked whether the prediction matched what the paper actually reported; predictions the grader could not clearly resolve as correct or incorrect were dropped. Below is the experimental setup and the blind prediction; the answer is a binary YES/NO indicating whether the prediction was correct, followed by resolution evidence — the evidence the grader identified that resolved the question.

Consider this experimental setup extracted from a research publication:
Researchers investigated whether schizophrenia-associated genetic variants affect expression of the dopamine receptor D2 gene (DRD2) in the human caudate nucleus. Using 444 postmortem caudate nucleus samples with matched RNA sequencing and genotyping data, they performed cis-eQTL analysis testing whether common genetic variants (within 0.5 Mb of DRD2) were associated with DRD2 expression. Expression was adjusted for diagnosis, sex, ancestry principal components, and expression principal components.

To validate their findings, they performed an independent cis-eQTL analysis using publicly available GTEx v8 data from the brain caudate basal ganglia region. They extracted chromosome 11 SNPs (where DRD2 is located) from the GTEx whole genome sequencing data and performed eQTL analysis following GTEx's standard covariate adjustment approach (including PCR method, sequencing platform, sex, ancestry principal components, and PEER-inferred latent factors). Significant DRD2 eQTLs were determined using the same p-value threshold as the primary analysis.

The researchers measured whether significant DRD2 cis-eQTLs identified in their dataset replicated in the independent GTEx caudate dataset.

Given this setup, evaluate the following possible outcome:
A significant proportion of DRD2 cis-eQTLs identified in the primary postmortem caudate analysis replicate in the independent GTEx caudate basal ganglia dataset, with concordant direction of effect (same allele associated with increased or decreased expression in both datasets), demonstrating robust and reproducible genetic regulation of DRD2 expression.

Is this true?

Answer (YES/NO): NO